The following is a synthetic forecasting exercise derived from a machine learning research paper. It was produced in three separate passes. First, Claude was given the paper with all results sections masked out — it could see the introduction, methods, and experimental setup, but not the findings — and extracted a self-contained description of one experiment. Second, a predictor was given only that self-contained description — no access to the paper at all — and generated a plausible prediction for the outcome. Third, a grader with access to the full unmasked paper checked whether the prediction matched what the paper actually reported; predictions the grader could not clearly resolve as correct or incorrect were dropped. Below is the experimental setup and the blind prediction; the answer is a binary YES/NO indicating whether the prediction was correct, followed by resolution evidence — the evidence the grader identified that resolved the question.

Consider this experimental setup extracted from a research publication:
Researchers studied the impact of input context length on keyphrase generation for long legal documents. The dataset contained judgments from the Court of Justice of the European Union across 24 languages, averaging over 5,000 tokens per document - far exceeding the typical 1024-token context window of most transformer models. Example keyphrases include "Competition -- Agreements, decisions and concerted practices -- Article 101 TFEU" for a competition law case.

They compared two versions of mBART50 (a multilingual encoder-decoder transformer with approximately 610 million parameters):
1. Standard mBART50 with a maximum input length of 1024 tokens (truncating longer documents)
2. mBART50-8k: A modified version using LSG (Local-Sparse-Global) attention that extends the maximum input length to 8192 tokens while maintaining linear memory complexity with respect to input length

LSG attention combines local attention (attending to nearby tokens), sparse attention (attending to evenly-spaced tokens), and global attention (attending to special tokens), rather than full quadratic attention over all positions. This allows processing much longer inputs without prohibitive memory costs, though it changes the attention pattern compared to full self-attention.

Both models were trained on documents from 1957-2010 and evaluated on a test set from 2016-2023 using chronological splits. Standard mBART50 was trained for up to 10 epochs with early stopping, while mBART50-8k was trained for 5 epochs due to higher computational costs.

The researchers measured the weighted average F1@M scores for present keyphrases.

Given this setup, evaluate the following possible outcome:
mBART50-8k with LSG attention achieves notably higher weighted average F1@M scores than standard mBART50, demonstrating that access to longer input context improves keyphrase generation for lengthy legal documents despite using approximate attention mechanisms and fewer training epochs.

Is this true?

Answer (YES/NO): YES